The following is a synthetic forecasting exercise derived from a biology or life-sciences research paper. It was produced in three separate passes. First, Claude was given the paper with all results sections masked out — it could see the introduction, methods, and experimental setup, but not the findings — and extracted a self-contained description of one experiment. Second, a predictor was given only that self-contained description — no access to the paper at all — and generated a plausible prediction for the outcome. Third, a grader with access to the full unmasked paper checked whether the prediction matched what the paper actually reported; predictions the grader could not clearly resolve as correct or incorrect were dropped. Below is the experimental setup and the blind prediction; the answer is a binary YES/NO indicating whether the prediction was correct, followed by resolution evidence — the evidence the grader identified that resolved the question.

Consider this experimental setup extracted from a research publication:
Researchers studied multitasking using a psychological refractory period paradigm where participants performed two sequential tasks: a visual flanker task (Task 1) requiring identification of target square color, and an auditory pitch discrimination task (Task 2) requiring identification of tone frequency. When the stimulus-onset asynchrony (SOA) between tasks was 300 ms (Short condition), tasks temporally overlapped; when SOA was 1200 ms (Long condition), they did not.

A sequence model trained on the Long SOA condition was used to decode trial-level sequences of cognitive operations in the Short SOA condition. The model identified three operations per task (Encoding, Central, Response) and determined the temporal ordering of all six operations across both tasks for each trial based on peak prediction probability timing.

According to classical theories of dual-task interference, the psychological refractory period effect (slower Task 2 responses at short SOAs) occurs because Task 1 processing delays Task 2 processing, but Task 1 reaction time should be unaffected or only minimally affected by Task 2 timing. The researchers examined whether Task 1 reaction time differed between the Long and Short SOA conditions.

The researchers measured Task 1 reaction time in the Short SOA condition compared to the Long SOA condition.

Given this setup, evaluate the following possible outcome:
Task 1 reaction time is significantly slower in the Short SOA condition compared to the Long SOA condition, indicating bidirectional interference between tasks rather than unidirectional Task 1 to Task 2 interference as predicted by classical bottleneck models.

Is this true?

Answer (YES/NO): NO